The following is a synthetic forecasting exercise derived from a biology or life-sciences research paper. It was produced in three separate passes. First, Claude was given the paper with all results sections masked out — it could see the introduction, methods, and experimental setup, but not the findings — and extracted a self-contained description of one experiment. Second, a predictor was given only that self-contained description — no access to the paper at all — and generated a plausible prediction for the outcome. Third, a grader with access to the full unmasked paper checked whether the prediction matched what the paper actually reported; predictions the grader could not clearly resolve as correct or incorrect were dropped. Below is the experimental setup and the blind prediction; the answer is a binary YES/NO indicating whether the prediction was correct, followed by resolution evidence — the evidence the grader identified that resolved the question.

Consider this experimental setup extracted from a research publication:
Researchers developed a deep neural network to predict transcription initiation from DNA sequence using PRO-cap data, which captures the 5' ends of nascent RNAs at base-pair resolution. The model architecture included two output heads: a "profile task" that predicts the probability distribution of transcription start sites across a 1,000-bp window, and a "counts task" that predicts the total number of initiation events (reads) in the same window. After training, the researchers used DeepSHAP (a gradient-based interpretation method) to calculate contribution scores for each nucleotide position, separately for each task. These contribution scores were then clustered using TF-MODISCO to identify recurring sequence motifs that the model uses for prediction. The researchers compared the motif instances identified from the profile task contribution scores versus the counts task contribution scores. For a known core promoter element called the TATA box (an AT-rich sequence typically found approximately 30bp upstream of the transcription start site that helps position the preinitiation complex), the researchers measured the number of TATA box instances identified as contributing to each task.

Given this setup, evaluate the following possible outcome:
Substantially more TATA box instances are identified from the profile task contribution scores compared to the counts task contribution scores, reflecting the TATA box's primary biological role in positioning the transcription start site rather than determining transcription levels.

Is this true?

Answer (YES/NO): YES